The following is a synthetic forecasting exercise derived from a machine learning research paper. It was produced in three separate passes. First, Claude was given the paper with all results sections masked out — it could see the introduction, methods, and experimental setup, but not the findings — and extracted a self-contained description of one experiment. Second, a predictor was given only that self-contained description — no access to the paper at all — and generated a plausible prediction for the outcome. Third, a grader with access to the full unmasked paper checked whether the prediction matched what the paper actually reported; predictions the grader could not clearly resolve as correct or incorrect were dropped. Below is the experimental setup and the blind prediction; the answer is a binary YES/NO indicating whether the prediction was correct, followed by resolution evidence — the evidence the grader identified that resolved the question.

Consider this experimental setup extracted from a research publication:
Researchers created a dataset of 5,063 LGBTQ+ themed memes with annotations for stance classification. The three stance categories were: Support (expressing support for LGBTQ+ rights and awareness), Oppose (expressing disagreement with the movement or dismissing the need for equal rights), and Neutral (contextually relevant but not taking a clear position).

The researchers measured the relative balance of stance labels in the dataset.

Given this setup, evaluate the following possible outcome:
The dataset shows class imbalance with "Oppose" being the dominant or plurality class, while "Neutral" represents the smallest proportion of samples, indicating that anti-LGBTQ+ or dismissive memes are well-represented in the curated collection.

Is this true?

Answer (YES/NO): NO